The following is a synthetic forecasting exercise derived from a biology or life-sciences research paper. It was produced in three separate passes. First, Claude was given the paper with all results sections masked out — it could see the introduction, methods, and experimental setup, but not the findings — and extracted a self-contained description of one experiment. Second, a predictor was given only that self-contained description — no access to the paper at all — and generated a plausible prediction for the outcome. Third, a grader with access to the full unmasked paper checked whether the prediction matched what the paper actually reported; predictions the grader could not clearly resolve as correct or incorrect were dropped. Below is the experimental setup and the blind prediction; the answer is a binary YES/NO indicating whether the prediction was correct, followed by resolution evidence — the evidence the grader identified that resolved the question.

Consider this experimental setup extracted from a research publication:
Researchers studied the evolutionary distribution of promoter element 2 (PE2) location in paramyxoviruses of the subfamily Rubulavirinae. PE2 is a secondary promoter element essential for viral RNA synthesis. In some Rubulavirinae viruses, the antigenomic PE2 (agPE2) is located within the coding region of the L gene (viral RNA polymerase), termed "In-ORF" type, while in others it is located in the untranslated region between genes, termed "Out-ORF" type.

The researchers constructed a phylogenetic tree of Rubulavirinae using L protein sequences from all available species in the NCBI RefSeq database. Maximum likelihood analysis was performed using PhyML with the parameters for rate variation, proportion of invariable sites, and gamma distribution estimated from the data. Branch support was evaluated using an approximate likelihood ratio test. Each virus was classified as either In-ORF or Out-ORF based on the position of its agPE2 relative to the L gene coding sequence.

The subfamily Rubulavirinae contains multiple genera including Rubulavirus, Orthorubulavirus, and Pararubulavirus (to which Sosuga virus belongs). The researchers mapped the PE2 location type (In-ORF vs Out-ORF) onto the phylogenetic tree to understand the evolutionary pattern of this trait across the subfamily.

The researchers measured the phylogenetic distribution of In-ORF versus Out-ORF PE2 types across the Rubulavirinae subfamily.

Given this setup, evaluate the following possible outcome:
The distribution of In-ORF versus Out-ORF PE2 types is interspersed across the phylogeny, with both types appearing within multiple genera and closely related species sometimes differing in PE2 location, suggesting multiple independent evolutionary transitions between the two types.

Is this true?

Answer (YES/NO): NO